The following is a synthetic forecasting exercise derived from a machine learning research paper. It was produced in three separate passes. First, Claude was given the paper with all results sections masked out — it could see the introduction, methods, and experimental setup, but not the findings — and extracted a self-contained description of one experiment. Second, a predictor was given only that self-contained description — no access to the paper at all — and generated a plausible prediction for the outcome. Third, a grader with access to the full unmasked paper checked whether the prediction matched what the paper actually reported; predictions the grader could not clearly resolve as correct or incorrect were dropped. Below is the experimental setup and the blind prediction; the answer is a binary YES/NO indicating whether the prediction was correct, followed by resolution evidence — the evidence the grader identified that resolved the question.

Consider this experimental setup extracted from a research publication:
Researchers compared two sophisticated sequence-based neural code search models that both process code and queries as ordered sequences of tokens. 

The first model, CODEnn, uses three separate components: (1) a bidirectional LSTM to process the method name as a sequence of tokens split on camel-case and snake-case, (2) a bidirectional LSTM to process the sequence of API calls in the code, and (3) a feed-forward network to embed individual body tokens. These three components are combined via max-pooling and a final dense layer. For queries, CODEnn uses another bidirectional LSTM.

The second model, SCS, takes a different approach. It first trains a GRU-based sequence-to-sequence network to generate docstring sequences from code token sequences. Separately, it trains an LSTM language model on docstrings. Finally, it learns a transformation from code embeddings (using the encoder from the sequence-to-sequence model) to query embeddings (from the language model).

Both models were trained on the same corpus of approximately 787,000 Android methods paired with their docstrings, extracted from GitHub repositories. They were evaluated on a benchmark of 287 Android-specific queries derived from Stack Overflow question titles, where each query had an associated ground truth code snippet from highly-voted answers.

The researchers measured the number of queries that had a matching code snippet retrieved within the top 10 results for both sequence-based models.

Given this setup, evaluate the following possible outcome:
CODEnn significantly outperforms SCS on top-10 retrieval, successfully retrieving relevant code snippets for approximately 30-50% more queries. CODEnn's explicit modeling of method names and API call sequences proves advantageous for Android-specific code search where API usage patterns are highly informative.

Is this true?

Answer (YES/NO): NO